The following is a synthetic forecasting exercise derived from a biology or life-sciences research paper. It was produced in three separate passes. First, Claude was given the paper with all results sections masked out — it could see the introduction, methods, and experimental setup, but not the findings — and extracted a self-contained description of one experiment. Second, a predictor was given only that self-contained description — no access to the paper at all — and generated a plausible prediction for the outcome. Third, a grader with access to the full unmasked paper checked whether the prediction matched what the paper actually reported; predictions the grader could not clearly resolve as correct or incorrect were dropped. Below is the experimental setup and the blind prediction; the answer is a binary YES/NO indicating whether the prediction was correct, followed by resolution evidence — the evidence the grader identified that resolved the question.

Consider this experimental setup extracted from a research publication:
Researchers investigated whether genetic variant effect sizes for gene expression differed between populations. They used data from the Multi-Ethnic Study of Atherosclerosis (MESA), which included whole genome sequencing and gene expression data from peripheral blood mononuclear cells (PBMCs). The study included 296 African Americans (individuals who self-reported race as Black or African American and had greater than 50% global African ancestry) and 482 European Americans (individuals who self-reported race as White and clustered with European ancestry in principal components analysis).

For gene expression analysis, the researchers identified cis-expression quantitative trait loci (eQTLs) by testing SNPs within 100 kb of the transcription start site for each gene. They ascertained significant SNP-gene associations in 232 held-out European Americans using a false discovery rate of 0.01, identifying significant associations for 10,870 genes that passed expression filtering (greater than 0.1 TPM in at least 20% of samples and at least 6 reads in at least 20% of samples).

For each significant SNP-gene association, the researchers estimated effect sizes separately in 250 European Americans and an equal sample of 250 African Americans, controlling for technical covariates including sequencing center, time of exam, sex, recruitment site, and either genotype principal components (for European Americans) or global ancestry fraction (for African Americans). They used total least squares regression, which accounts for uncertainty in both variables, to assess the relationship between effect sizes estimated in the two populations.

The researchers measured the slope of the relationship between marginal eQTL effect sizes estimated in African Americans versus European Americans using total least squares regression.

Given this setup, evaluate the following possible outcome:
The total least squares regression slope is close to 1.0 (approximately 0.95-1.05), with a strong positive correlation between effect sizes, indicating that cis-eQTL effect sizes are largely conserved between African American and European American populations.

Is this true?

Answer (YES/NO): NO